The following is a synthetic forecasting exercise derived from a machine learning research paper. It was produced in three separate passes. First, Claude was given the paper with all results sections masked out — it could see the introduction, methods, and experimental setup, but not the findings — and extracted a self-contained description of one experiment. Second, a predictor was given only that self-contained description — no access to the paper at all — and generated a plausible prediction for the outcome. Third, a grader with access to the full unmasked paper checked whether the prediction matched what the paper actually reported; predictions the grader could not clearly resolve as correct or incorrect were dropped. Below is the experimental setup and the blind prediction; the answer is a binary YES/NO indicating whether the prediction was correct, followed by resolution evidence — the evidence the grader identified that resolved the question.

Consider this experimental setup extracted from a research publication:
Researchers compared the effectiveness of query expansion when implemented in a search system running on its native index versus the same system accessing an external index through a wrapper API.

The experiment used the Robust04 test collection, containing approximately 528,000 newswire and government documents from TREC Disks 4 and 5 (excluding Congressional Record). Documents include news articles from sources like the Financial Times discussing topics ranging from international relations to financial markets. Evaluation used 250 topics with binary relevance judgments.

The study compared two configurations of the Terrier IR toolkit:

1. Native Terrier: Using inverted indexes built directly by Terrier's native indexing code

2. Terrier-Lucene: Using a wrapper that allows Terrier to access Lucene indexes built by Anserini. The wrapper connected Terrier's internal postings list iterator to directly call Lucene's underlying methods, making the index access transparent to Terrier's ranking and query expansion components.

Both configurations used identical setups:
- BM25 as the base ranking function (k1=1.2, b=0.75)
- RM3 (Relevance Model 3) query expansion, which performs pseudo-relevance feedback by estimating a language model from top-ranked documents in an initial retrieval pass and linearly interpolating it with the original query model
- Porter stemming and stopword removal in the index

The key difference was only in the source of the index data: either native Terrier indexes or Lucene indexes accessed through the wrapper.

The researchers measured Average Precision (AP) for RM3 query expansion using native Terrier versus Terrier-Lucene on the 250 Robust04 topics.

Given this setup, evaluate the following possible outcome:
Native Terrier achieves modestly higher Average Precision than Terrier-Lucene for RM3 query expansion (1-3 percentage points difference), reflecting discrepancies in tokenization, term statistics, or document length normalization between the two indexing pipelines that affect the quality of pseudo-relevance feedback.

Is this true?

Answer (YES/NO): NO